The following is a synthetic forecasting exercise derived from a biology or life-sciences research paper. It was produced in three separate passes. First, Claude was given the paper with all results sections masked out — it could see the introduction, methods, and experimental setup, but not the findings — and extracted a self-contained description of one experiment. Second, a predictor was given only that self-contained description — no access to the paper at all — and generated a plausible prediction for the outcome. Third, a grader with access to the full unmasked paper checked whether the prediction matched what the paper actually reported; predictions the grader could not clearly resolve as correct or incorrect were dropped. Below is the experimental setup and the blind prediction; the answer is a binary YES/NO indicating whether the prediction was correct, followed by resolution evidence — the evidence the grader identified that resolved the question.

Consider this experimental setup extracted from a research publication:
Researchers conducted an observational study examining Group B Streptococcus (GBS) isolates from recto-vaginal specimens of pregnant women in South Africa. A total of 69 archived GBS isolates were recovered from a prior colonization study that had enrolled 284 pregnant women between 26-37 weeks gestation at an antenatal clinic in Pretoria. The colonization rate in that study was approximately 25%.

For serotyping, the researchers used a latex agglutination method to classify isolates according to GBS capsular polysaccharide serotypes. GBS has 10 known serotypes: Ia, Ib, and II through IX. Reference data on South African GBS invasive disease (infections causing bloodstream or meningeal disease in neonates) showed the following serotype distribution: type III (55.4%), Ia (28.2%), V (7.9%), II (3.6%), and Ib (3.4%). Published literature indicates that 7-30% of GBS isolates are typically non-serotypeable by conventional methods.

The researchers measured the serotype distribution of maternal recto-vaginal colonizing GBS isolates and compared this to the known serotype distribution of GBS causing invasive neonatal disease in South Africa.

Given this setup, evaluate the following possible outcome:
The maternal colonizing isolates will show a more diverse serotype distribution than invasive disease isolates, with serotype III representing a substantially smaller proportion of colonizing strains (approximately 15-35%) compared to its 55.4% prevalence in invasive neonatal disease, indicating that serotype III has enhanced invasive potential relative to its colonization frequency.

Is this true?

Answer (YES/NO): YES